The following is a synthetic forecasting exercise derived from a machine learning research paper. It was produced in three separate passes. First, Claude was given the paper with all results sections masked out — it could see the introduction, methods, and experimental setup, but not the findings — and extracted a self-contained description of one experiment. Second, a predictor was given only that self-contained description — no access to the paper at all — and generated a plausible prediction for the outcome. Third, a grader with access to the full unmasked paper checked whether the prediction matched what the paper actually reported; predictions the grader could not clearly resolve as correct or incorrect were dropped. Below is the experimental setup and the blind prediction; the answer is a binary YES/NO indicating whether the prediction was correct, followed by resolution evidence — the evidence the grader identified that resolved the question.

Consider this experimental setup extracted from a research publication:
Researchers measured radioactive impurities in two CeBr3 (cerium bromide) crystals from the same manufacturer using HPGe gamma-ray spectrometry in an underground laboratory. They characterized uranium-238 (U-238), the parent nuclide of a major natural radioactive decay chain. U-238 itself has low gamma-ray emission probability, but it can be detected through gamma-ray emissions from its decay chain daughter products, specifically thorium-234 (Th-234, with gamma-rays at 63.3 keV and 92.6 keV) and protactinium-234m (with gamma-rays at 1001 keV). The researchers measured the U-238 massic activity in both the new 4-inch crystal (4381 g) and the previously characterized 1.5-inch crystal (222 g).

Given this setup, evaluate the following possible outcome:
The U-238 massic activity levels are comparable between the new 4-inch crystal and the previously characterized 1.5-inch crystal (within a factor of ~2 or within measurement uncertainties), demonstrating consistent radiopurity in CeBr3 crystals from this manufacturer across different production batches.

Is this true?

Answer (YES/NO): NO